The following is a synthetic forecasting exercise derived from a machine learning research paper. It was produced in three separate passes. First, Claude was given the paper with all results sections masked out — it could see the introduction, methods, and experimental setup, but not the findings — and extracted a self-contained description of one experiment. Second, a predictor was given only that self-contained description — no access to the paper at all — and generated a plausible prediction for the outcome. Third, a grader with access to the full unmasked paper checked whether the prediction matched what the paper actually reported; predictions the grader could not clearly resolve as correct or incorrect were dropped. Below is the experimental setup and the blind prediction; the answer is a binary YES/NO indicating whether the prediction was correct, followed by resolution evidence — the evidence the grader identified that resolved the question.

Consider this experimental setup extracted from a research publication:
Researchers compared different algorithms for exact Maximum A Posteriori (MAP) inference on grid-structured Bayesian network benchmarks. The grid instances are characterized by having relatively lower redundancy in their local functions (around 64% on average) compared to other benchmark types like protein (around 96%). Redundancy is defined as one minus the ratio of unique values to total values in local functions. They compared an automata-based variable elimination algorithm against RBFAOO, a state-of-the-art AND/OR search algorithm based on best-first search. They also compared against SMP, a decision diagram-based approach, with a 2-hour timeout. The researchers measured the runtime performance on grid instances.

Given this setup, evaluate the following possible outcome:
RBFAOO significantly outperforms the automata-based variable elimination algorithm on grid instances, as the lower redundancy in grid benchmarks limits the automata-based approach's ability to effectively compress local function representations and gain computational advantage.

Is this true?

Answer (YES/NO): YES